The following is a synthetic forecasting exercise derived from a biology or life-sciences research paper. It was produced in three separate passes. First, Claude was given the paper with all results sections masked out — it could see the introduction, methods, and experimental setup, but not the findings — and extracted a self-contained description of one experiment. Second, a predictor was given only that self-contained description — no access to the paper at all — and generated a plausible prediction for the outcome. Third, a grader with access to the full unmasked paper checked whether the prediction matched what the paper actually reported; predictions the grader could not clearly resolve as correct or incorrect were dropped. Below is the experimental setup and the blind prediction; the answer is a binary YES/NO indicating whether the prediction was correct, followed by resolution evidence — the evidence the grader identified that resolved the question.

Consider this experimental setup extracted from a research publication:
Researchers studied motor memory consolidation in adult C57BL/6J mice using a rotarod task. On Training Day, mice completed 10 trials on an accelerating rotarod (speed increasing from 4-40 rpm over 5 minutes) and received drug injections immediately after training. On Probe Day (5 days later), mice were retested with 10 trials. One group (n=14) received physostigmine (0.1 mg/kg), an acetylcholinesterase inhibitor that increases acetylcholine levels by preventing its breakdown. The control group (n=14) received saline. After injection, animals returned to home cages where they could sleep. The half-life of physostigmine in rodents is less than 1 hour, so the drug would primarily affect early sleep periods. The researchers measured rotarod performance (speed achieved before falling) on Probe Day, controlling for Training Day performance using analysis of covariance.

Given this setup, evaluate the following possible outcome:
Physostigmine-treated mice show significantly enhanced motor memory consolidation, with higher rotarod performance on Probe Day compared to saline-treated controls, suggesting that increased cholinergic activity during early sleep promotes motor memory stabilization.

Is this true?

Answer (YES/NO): NO